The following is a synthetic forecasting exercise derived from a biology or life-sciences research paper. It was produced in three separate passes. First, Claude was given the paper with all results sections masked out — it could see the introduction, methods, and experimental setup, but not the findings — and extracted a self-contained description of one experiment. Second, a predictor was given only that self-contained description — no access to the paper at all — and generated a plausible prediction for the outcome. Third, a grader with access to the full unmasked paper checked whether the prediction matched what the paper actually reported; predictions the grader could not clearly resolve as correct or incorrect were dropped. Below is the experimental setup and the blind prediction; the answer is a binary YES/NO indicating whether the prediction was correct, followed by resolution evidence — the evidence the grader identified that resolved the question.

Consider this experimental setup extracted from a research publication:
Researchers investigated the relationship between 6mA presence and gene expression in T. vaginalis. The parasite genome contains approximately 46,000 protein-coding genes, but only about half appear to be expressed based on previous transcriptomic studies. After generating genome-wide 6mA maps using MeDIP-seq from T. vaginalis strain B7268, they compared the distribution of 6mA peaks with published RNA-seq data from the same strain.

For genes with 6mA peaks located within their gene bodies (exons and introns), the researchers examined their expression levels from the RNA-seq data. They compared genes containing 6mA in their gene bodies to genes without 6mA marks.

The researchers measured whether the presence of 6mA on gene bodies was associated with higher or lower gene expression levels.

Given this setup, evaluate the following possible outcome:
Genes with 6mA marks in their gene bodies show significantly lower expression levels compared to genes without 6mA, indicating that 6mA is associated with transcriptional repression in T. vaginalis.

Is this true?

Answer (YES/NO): YES